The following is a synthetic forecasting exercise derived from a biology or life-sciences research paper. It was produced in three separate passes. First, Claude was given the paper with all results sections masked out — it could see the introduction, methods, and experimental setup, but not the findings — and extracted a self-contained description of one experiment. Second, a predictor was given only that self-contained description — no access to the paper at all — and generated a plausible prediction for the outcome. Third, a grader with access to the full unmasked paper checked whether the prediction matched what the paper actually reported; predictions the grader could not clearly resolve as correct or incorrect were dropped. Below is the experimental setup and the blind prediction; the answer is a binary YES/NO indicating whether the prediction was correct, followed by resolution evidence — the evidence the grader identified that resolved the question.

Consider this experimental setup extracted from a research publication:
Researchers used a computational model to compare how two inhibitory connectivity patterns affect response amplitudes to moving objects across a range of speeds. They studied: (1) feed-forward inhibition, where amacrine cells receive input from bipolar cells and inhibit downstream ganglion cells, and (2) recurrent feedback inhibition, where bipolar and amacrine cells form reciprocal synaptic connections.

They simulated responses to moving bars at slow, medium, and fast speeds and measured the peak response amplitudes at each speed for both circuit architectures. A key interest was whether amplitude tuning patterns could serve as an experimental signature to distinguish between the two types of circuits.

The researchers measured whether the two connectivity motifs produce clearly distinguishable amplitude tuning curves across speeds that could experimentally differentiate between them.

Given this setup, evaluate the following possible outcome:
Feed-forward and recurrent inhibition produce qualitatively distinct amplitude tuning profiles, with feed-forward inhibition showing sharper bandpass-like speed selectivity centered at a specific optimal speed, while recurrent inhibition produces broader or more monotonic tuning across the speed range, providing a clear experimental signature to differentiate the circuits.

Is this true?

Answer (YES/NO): NO